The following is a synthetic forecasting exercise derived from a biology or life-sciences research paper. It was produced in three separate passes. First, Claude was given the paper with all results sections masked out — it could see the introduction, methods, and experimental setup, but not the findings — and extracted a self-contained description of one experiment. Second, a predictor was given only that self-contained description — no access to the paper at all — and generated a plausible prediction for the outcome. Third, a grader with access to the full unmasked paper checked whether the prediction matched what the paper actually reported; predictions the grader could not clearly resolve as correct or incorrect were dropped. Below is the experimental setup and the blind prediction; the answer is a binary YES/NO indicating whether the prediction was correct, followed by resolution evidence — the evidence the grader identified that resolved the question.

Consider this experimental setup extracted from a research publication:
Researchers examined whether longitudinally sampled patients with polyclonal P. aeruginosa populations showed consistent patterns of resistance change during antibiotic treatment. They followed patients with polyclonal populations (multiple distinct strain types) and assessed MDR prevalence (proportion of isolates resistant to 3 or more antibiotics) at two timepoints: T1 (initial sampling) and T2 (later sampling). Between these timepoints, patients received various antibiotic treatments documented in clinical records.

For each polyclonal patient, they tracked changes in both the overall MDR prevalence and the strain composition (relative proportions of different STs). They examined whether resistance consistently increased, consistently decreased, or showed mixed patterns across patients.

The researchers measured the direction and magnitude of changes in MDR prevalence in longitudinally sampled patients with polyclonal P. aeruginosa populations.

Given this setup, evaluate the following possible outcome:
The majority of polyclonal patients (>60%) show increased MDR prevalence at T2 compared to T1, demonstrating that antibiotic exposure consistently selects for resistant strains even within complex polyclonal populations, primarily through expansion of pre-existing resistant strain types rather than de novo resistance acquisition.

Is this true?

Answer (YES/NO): YES